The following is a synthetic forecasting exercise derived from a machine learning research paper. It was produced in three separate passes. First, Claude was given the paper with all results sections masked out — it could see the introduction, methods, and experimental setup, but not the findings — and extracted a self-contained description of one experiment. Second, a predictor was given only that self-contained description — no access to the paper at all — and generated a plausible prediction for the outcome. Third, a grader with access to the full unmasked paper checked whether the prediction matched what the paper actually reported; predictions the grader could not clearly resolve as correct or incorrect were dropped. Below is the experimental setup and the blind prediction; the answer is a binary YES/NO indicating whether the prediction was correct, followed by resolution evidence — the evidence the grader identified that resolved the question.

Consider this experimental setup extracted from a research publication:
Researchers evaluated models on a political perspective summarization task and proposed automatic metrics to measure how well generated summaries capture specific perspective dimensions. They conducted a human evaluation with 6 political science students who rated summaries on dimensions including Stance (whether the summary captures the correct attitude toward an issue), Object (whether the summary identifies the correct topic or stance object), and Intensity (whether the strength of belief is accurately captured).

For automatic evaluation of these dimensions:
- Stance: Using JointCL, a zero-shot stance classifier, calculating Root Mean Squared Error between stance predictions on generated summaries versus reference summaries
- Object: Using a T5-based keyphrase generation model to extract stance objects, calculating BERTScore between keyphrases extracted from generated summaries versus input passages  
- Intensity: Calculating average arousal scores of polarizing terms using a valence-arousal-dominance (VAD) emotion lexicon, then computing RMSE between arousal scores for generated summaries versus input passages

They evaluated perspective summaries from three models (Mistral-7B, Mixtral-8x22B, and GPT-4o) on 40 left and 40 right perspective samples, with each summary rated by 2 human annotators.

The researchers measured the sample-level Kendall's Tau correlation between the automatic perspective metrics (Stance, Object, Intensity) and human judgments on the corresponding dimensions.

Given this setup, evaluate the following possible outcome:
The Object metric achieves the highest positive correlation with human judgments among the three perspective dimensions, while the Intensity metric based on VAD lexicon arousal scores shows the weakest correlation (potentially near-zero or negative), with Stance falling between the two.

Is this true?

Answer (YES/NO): NO